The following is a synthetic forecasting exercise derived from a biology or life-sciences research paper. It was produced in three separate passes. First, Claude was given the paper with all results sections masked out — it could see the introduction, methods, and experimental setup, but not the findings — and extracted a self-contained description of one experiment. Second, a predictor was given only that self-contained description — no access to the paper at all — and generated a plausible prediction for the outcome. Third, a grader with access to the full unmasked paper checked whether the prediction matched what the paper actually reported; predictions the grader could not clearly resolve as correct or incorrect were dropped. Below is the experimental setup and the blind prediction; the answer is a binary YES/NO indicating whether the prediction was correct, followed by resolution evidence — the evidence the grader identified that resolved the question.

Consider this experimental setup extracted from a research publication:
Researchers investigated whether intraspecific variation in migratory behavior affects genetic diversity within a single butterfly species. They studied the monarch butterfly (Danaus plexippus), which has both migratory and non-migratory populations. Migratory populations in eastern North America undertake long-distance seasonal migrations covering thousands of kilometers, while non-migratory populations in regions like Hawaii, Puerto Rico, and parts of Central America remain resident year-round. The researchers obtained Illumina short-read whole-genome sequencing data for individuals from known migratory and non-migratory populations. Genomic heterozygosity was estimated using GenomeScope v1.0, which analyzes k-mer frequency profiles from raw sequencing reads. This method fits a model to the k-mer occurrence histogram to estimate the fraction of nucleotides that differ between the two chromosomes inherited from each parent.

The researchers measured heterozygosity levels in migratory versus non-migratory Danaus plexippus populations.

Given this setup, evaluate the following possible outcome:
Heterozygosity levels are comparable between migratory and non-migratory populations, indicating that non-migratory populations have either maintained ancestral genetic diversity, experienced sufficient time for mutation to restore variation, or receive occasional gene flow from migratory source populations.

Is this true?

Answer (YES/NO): NO